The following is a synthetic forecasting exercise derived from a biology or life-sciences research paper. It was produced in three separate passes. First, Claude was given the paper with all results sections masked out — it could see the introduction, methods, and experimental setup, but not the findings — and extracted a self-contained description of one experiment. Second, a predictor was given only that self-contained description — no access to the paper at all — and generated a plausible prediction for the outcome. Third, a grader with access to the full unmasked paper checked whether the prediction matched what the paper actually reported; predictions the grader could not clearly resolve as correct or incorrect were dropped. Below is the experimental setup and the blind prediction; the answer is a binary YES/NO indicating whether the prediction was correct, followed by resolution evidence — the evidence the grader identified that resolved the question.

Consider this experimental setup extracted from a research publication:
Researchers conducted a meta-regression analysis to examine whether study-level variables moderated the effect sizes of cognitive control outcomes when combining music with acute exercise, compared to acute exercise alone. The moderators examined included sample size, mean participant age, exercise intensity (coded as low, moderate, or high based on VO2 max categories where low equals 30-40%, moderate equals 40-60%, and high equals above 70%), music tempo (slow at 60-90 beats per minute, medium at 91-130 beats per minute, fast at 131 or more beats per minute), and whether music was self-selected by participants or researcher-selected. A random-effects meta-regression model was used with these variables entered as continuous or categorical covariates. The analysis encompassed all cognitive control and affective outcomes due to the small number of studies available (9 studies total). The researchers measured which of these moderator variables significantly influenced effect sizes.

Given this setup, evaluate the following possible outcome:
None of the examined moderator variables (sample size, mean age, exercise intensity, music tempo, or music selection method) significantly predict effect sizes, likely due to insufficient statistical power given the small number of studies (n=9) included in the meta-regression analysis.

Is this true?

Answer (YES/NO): NO